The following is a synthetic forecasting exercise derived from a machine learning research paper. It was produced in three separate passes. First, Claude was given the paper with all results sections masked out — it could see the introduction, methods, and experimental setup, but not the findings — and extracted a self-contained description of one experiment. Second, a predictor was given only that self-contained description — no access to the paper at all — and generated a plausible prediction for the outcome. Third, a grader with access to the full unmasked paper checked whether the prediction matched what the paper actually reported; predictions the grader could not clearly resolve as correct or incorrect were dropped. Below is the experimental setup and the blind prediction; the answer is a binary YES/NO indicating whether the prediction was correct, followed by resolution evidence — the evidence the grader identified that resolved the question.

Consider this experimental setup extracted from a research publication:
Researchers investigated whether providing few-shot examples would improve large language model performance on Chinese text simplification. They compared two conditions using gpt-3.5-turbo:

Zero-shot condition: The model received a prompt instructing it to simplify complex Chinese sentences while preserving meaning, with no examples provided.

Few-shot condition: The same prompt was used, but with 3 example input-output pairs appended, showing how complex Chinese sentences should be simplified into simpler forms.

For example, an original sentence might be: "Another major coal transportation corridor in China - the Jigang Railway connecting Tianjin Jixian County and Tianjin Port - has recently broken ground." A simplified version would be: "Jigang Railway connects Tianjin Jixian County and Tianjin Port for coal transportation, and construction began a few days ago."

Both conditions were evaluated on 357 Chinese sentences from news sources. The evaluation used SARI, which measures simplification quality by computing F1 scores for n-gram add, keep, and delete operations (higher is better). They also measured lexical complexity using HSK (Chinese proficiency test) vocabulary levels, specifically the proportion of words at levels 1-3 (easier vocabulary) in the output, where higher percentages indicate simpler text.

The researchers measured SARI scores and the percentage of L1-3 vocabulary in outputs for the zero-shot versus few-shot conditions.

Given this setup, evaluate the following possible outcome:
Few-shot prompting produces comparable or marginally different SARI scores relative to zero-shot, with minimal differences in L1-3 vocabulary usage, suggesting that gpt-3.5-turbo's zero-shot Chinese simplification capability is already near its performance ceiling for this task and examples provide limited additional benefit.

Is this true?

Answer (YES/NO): NO